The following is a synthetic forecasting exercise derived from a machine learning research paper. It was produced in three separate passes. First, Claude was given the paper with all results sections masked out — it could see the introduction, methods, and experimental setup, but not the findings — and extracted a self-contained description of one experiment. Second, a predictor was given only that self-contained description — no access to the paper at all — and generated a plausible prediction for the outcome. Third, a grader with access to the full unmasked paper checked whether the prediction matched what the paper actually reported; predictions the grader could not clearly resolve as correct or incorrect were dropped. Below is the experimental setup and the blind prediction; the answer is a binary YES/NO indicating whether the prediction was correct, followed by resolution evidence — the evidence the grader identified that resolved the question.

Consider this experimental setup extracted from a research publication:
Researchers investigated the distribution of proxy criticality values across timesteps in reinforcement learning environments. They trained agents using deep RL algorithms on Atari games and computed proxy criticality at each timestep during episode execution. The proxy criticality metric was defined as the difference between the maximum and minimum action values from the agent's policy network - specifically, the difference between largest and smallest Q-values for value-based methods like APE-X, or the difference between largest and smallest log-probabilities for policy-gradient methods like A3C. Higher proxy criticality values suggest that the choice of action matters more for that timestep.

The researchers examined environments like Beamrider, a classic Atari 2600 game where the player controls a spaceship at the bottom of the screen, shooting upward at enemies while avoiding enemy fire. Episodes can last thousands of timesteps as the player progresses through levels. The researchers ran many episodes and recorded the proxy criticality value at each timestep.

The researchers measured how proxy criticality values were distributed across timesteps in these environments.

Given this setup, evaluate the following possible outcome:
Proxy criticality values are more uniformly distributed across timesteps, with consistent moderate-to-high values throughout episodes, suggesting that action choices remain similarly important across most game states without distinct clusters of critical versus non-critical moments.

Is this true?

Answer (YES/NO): NO